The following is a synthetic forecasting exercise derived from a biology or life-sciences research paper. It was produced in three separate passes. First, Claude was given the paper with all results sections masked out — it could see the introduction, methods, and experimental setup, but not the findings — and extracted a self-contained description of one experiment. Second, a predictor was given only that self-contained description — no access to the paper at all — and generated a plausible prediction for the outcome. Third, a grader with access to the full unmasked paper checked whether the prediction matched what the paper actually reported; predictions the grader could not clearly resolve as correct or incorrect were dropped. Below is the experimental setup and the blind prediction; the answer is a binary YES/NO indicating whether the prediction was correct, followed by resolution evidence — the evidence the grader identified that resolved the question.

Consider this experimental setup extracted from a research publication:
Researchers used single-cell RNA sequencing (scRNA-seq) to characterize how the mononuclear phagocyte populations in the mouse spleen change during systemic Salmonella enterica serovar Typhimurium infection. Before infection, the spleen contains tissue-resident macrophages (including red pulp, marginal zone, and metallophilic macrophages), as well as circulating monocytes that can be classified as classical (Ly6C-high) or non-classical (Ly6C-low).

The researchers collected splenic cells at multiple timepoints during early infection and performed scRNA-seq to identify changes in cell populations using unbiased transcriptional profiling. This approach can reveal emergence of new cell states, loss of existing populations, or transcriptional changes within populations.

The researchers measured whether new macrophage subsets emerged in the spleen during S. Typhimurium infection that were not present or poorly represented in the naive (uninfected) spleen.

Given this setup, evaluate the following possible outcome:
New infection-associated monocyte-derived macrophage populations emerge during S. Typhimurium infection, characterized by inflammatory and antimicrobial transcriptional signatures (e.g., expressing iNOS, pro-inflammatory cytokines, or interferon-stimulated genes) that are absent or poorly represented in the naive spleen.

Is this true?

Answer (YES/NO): YES